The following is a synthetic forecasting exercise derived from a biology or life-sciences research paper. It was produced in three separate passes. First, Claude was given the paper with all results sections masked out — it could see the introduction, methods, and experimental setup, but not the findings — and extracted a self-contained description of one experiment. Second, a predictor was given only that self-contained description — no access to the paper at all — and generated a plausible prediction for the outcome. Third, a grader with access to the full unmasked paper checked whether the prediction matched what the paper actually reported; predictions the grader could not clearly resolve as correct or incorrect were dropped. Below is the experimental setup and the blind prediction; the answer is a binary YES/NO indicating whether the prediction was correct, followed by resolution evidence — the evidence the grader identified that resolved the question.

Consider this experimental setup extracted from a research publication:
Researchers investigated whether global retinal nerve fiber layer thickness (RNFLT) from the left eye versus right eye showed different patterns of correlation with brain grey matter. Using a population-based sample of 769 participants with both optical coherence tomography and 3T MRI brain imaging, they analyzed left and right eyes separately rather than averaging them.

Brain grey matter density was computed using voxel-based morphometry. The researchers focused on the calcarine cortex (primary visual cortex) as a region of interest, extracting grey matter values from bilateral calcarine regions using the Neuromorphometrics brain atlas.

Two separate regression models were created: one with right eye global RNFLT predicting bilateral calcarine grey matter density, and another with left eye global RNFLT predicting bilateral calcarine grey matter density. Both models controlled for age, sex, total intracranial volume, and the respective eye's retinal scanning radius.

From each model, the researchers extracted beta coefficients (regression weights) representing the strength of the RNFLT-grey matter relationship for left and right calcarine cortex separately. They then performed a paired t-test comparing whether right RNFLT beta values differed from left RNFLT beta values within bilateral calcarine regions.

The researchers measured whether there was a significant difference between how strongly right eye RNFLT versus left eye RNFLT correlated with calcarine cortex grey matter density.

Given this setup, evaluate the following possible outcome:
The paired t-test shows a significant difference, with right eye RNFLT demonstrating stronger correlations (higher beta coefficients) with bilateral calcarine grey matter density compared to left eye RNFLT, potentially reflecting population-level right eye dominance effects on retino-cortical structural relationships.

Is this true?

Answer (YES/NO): YES